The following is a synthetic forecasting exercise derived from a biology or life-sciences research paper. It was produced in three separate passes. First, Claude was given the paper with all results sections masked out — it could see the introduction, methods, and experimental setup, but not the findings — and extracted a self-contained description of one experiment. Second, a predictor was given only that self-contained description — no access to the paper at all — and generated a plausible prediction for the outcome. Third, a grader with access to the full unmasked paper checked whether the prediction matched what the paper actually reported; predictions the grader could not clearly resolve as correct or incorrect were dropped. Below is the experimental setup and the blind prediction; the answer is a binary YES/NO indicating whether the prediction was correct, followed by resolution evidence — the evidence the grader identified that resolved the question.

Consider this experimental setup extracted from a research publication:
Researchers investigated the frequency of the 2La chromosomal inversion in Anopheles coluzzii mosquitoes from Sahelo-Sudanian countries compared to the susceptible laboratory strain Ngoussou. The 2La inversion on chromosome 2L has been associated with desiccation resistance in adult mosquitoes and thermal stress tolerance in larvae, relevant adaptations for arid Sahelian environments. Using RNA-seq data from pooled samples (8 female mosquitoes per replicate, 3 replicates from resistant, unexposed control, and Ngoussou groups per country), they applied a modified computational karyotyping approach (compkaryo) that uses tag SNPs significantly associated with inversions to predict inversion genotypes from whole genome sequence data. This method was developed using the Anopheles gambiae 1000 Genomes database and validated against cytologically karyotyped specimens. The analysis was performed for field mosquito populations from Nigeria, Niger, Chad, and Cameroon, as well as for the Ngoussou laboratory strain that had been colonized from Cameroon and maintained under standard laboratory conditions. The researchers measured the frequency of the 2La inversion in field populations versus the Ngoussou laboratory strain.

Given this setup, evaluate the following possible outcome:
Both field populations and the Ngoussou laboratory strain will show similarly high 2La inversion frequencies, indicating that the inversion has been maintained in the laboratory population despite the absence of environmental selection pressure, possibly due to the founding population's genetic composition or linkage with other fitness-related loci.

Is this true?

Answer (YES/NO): NO